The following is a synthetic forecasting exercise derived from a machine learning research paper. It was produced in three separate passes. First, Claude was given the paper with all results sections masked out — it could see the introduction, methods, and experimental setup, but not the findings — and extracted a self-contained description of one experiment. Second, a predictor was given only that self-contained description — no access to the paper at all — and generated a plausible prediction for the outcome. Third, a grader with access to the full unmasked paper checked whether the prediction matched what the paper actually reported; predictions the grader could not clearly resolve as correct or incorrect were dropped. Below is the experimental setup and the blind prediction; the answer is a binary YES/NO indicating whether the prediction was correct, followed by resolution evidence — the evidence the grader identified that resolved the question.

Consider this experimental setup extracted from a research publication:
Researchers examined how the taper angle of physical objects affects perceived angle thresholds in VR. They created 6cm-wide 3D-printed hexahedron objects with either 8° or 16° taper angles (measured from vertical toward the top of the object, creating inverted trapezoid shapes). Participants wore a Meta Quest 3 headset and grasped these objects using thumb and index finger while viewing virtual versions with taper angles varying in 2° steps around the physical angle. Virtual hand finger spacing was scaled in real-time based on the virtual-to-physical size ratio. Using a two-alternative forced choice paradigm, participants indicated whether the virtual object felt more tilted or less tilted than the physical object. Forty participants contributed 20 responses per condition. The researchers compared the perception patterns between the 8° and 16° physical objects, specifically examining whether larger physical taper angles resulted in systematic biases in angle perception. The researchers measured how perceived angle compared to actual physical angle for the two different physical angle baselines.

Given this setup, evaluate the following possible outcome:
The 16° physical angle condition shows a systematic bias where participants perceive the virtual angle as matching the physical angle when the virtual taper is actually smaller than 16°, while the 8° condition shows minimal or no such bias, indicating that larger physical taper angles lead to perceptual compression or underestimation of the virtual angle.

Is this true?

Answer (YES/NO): YES